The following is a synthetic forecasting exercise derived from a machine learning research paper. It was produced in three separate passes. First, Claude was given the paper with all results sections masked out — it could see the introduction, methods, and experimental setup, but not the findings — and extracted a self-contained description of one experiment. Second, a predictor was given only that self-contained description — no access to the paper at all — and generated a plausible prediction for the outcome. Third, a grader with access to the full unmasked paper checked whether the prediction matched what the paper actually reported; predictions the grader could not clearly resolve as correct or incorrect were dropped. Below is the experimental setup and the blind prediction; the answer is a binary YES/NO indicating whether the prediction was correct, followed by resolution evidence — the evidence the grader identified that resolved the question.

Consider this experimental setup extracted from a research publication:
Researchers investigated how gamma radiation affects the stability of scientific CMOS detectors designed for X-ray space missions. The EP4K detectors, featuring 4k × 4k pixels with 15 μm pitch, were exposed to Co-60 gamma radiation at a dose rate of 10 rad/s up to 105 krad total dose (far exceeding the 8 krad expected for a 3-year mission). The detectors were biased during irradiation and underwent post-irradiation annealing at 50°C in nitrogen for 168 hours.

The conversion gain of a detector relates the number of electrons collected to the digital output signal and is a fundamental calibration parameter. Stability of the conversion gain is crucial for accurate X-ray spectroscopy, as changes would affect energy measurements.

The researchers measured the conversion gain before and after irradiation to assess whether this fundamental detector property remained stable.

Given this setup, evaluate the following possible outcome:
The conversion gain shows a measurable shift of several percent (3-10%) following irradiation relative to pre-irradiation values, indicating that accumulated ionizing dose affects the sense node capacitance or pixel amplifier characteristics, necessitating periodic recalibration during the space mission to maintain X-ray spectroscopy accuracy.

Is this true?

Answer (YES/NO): NO